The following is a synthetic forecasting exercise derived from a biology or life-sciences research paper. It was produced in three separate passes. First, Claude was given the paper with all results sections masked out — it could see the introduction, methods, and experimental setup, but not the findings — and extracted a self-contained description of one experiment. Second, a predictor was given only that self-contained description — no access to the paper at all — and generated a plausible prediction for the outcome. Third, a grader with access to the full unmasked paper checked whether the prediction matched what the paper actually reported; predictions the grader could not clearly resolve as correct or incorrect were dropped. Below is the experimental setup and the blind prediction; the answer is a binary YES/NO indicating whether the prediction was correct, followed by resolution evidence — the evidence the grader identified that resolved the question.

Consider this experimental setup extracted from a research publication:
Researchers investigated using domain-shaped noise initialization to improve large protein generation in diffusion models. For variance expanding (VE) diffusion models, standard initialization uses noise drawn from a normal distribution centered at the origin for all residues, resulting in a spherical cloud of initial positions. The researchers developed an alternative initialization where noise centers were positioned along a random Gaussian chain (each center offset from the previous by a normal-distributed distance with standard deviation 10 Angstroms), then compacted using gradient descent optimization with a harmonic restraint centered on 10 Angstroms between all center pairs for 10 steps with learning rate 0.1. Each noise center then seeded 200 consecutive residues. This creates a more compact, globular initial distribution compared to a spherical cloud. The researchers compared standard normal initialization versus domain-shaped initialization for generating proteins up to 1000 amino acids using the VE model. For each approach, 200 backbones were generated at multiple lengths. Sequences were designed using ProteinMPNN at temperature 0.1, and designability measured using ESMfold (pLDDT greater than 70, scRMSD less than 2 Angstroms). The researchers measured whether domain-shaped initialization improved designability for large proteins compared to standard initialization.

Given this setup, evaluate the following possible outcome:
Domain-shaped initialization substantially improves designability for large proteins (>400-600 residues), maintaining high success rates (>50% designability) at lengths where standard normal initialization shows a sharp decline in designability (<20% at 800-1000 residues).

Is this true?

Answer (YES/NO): NO